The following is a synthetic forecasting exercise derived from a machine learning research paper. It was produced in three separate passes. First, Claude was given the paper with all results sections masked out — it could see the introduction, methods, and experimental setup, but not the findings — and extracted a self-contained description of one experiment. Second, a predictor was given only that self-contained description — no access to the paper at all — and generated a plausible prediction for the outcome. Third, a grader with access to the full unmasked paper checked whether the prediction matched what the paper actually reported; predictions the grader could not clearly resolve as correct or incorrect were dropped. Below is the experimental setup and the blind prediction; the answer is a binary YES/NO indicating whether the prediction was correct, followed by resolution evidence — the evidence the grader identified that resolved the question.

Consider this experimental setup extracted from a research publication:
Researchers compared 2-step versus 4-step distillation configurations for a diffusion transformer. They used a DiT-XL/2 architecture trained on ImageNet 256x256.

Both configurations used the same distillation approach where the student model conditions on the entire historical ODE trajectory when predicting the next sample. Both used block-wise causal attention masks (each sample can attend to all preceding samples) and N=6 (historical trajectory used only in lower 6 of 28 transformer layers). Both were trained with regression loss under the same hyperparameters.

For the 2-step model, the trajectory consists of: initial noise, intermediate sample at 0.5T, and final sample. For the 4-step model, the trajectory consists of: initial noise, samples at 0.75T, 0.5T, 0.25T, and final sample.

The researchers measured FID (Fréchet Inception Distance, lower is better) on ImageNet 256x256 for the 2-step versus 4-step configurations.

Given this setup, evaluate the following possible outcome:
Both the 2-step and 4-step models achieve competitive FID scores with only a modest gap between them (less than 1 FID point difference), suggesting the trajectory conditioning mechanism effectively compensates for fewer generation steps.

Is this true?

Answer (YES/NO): NO